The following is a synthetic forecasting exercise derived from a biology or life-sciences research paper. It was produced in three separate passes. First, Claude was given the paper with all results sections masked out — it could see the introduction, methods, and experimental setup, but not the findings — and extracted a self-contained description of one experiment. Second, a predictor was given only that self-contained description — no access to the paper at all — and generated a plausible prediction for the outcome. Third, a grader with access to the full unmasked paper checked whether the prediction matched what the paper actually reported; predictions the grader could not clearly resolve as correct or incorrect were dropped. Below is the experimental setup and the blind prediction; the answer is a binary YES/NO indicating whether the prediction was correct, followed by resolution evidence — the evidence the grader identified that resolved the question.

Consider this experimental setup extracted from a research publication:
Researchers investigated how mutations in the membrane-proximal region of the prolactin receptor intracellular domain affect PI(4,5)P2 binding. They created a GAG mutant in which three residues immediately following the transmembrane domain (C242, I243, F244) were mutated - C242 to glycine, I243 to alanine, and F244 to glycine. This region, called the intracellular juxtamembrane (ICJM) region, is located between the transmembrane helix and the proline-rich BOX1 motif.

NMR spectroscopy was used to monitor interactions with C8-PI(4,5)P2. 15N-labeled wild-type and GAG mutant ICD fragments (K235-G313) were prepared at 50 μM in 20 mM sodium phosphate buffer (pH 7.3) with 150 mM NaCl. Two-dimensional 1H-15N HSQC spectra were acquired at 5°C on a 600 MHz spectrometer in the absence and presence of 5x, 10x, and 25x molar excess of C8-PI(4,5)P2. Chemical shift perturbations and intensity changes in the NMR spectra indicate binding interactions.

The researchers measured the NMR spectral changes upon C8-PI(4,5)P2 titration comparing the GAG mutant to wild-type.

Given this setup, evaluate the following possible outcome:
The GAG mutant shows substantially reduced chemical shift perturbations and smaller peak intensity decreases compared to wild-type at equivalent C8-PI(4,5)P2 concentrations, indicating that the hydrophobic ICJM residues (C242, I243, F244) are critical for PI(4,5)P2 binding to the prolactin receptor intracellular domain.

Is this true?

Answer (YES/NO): NO